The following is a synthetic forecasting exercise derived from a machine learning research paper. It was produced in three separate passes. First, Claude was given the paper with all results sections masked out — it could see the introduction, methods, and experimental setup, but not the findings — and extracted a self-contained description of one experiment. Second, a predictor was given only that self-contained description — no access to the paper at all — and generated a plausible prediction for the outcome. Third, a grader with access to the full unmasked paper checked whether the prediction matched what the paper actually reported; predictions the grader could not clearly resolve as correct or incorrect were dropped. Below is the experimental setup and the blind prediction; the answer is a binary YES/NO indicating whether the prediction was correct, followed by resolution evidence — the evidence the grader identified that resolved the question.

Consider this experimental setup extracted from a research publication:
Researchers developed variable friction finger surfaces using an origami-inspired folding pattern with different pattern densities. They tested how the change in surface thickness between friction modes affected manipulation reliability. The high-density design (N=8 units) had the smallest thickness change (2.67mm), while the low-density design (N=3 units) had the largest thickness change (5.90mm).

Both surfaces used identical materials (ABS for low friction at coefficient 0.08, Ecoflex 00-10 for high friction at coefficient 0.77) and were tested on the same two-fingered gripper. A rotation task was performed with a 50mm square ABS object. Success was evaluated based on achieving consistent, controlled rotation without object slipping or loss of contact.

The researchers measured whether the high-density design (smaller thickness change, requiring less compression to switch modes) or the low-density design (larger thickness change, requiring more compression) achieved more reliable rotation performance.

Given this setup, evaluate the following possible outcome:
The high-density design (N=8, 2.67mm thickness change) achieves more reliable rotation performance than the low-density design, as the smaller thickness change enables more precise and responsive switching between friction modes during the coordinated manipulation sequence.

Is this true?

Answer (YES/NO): YES